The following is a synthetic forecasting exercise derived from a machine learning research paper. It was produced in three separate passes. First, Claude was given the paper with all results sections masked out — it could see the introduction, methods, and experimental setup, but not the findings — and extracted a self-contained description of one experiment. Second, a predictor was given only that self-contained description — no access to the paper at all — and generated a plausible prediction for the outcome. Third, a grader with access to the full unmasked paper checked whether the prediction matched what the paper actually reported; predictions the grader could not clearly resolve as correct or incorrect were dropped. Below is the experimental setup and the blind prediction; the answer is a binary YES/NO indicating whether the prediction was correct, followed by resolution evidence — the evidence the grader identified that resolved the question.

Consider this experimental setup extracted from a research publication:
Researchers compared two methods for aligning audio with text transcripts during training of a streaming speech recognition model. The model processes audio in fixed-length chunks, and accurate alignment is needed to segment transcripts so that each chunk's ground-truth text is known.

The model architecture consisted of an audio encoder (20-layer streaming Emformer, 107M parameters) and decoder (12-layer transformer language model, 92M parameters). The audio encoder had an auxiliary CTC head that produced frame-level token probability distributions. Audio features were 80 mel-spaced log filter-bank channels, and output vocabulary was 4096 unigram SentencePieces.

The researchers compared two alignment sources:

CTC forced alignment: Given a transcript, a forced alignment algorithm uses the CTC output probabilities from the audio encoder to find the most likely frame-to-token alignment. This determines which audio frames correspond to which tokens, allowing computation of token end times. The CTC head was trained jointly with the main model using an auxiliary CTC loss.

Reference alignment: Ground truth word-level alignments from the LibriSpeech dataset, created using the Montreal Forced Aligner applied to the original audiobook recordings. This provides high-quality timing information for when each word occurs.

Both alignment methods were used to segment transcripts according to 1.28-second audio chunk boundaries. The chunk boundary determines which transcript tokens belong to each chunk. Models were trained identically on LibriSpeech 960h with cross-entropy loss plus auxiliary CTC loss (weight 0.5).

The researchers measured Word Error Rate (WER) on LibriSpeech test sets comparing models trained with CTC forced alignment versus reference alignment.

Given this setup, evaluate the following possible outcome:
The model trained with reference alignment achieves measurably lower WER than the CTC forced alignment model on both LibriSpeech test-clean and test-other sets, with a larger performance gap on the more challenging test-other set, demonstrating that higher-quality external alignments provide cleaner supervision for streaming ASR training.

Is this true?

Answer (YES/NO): NO